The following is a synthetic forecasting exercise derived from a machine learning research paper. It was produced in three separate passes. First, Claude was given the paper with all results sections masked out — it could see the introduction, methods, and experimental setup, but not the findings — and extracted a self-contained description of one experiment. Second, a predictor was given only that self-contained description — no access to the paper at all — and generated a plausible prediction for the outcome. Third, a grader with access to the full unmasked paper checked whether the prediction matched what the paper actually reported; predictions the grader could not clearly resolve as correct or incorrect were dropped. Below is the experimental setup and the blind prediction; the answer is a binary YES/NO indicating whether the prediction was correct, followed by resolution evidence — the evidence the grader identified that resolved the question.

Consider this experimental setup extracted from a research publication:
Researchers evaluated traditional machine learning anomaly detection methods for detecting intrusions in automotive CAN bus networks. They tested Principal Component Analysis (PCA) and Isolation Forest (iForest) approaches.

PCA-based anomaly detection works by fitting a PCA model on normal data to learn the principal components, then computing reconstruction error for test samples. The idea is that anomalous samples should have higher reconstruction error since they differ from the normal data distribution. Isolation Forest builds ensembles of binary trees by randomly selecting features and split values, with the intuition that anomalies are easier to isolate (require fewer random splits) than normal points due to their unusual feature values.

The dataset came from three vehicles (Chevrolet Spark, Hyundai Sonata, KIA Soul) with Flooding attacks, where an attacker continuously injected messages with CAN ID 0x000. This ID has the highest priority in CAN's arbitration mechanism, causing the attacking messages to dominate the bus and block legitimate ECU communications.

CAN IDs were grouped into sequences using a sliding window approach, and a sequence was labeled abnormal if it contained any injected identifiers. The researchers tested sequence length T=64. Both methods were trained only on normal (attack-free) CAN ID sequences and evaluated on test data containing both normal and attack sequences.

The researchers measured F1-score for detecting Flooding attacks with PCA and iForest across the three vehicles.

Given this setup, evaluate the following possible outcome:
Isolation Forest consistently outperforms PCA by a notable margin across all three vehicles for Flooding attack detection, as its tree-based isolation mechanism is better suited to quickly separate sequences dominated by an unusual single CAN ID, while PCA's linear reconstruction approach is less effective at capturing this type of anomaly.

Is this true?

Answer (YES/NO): NO